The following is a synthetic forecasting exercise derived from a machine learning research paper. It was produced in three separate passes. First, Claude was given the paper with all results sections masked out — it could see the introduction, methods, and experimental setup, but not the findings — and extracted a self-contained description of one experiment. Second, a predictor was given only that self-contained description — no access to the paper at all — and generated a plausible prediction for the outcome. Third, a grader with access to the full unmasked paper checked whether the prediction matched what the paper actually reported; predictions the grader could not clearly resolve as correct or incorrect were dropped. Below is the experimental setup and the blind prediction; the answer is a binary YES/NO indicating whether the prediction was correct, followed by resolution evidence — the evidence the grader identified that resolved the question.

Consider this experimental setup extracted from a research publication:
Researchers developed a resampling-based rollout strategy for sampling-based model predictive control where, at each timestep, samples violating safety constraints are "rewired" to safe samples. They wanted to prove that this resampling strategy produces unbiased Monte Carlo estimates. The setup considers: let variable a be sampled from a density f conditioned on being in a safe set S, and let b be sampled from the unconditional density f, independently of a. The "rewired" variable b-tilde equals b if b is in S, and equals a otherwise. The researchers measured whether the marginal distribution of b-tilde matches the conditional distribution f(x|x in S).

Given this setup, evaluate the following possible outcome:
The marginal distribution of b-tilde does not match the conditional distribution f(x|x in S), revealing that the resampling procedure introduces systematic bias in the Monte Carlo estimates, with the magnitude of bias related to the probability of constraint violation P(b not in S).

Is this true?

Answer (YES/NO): NO